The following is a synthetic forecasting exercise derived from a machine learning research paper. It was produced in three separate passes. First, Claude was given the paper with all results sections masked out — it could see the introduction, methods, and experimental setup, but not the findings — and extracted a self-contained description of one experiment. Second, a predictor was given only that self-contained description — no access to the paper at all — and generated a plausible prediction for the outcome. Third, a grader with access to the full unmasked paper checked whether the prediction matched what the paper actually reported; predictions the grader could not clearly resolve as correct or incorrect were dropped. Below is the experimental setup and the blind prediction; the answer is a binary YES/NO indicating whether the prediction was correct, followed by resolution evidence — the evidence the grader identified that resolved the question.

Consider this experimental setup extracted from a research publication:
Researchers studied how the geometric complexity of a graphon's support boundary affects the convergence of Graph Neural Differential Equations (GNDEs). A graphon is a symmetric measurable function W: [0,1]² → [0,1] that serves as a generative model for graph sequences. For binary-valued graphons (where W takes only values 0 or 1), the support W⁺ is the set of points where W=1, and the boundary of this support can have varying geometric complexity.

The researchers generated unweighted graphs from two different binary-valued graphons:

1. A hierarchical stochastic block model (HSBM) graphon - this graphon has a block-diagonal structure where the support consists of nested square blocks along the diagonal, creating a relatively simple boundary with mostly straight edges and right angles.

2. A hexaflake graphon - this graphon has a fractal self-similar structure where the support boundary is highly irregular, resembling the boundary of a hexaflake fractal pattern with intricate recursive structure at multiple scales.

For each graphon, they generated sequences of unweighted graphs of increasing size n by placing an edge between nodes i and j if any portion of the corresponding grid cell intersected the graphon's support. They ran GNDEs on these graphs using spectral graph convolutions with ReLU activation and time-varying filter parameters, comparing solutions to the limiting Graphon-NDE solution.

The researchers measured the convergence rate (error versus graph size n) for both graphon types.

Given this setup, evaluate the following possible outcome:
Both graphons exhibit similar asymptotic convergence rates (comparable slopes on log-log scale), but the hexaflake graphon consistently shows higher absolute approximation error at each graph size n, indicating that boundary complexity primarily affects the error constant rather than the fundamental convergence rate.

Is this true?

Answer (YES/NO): NO